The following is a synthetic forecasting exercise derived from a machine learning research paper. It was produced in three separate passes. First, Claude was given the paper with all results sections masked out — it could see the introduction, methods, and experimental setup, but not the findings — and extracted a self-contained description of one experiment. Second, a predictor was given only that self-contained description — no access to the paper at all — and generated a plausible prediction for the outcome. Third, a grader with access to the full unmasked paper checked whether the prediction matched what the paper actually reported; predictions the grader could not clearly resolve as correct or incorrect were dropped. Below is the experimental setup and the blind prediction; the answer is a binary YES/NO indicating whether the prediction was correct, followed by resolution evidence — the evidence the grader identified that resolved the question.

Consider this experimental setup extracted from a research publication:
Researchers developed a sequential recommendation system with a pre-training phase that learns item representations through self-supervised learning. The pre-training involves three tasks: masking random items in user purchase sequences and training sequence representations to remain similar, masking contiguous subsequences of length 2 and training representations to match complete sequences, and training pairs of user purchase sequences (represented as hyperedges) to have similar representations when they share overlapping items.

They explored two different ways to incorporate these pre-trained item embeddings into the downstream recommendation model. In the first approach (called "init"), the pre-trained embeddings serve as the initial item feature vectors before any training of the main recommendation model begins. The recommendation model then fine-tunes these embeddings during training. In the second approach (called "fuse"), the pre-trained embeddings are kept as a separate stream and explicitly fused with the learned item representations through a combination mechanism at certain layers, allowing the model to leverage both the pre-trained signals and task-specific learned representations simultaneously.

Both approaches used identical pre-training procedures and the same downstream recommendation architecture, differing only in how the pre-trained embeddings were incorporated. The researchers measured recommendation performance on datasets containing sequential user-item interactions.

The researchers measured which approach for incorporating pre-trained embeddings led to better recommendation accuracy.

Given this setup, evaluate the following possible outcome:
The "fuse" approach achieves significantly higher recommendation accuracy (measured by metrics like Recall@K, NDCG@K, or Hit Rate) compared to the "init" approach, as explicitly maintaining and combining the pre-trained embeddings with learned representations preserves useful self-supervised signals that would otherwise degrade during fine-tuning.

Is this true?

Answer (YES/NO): NO